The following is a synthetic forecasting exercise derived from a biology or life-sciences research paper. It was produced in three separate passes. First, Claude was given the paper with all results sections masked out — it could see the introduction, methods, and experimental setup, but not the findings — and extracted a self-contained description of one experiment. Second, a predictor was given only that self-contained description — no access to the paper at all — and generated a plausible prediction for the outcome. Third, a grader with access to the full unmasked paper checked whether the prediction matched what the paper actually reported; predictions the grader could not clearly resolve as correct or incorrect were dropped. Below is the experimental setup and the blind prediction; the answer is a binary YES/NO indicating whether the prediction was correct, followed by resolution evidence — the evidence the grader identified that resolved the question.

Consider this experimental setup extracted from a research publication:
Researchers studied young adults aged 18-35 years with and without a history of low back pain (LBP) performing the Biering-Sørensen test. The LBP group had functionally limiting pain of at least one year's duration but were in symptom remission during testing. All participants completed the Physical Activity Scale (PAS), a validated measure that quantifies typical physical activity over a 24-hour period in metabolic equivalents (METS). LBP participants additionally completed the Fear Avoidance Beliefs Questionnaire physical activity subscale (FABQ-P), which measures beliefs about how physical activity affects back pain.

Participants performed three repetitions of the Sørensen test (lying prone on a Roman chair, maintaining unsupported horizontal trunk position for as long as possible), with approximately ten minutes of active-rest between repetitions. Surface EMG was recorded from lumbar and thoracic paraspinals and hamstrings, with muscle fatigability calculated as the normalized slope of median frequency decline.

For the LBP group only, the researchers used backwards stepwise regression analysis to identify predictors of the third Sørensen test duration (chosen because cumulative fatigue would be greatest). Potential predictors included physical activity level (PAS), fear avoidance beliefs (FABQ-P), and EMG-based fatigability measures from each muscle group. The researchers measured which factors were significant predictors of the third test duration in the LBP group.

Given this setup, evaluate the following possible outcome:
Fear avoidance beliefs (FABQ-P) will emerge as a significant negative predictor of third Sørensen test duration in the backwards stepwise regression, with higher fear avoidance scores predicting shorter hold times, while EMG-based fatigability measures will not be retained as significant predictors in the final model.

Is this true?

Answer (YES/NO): NO